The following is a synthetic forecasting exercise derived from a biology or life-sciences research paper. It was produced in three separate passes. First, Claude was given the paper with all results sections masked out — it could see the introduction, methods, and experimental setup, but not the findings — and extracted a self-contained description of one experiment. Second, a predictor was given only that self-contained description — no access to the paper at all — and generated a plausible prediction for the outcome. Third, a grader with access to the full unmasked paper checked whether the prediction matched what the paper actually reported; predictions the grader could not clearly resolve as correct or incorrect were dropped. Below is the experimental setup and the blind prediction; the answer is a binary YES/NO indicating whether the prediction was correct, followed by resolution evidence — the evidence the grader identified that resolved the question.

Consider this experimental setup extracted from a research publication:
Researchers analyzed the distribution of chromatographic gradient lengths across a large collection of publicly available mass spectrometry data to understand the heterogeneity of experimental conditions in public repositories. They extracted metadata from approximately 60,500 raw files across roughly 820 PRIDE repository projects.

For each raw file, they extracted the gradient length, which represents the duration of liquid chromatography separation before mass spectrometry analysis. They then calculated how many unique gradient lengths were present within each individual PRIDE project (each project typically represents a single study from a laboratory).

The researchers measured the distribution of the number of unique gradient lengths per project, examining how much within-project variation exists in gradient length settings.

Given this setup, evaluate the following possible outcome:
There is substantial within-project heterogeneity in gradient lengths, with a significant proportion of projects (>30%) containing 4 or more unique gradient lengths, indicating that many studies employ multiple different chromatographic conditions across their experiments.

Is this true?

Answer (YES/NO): NO